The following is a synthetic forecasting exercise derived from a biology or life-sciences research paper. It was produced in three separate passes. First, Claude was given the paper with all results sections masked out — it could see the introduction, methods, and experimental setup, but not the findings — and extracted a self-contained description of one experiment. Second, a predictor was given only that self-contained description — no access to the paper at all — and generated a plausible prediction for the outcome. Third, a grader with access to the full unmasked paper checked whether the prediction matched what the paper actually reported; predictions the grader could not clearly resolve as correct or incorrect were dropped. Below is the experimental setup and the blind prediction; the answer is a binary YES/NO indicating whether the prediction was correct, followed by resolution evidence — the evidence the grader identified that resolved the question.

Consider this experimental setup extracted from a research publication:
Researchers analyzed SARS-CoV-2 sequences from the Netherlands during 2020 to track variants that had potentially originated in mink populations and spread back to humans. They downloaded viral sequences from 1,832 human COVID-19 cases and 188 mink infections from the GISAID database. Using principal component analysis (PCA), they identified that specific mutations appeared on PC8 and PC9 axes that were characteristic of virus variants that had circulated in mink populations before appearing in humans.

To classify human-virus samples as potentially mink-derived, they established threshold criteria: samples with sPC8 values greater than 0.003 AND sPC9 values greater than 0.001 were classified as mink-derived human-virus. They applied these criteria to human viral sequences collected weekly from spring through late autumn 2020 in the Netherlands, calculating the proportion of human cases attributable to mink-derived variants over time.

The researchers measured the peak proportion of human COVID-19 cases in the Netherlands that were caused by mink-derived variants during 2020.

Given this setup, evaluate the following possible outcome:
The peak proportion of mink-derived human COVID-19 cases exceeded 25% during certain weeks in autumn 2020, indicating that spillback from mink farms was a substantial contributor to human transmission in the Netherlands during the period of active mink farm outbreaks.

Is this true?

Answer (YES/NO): YES